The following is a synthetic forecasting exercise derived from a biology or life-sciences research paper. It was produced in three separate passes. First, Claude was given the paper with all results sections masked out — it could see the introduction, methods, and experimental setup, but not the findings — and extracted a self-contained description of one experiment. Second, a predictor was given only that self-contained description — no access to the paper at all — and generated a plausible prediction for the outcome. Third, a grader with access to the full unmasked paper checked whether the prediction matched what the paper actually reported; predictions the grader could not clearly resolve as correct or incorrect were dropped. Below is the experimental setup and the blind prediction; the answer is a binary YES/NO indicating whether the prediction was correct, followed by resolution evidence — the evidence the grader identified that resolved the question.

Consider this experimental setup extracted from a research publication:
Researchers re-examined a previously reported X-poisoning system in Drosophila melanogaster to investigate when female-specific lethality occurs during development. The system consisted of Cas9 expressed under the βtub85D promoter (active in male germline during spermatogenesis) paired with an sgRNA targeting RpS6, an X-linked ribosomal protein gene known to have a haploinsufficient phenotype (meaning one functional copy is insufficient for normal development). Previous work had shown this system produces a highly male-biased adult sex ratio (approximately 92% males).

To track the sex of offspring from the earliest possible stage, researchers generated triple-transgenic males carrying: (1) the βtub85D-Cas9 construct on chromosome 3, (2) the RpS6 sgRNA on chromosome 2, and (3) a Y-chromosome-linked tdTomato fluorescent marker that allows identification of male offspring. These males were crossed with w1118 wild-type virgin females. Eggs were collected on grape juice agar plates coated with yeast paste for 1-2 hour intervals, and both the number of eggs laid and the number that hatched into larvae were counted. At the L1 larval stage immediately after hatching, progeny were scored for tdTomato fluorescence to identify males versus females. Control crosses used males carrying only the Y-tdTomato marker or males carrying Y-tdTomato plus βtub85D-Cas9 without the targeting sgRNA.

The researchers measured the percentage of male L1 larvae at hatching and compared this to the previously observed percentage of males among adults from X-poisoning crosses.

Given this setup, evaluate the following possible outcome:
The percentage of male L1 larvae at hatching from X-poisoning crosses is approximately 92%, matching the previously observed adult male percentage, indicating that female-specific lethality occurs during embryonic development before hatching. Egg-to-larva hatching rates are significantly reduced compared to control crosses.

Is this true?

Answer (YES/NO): NO